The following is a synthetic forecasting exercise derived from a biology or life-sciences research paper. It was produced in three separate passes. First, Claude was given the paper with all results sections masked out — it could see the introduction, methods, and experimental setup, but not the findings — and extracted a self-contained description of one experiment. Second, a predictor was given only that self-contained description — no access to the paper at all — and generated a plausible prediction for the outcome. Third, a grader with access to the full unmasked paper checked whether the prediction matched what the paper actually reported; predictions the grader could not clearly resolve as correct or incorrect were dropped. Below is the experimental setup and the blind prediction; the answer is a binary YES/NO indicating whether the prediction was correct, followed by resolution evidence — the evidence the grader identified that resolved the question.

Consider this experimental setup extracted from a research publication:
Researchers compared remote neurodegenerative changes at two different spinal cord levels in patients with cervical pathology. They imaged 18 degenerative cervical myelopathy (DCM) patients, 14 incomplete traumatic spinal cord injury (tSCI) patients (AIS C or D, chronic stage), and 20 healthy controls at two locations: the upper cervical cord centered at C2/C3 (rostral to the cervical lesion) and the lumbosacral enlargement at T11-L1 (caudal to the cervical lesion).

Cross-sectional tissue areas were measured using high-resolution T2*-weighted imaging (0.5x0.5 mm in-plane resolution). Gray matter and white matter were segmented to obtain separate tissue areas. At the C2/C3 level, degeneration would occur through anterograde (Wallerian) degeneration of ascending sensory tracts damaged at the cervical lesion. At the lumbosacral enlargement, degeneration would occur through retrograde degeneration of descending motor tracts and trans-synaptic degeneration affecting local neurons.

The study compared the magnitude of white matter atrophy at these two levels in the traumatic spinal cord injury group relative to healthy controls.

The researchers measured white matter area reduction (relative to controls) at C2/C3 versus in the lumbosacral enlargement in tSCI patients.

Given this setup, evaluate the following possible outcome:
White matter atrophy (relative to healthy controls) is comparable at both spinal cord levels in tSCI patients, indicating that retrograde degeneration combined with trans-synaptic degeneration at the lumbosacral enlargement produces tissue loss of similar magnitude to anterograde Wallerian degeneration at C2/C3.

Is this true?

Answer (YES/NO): NO